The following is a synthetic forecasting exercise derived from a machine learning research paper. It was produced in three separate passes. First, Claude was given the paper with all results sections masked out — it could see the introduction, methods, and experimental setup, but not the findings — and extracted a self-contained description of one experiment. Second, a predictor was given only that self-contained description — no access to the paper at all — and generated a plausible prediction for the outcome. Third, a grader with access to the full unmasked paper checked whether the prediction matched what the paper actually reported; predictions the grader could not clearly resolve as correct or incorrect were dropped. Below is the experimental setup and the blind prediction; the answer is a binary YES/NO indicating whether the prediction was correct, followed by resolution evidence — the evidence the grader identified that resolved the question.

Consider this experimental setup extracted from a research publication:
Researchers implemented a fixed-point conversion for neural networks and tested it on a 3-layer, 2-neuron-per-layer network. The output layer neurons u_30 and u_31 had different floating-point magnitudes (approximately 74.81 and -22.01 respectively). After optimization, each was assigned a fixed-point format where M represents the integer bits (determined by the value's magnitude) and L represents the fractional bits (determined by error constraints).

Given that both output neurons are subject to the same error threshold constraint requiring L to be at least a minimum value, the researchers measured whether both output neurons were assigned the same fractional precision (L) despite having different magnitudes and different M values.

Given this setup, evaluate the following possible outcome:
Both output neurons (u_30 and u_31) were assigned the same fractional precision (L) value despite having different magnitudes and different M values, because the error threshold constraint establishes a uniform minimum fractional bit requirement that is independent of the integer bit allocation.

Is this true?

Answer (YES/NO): YES